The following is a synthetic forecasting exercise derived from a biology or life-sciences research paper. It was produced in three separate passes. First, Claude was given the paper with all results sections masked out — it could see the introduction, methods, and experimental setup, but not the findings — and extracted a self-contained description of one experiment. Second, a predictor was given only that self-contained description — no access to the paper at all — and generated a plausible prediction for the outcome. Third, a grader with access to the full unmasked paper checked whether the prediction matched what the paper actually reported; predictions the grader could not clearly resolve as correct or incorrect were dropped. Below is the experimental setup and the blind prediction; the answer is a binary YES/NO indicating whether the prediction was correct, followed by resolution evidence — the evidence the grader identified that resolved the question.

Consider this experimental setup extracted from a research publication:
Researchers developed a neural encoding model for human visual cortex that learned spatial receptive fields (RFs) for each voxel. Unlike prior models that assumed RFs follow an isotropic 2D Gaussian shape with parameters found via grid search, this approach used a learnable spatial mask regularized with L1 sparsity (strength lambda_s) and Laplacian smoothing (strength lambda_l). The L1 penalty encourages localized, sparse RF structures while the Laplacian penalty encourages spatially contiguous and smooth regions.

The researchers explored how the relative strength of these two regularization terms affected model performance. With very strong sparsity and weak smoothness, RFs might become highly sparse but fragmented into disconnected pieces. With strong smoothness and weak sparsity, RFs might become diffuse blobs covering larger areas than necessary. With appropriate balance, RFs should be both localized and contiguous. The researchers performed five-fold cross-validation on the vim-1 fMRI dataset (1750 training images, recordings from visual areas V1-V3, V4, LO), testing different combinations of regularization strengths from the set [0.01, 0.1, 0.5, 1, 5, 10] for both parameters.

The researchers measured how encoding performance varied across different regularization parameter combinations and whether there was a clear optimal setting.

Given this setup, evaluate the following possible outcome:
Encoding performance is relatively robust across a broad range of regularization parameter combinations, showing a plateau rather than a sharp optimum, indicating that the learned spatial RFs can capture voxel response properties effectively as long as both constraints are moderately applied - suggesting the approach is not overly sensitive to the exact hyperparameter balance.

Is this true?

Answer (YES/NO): YES